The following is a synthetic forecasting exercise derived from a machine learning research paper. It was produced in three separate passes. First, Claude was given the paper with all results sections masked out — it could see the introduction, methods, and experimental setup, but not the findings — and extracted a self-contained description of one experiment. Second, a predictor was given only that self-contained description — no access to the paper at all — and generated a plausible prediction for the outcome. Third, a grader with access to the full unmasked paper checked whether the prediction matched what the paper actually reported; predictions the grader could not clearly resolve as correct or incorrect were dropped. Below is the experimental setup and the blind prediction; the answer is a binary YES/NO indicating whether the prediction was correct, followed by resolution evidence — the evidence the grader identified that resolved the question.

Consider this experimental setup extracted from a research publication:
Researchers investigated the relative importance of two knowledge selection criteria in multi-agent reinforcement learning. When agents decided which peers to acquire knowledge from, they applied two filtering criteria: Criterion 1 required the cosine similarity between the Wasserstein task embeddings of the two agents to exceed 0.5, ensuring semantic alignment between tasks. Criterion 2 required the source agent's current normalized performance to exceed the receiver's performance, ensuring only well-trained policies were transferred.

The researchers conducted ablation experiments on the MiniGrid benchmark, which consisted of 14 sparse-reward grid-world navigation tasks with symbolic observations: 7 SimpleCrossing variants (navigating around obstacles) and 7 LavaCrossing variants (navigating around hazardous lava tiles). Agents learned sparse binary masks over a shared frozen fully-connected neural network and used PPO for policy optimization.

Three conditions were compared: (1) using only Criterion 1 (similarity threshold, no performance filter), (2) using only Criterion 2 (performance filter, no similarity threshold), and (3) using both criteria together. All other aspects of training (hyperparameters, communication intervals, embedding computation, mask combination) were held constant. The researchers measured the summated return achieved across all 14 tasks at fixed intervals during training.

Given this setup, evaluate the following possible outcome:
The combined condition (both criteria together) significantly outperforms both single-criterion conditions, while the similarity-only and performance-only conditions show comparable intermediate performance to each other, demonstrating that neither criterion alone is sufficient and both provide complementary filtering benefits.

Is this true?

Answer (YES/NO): NO